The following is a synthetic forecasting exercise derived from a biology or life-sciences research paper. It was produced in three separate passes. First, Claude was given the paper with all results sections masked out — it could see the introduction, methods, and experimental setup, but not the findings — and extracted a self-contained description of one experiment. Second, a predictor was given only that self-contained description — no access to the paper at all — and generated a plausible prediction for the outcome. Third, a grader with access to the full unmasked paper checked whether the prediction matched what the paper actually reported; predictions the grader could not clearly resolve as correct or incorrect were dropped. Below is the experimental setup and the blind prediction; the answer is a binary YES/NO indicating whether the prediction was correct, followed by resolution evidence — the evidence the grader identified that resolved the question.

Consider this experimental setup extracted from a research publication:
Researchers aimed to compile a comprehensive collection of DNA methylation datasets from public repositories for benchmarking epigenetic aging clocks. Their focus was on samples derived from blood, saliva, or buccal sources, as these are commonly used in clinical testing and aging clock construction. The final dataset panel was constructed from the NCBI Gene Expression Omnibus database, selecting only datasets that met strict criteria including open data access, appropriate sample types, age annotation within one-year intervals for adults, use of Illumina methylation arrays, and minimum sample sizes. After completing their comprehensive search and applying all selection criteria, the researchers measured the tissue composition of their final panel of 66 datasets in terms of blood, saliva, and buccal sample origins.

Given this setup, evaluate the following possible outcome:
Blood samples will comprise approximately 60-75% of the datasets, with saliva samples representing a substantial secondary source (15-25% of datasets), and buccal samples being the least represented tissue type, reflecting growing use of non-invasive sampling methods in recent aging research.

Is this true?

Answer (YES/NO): NO